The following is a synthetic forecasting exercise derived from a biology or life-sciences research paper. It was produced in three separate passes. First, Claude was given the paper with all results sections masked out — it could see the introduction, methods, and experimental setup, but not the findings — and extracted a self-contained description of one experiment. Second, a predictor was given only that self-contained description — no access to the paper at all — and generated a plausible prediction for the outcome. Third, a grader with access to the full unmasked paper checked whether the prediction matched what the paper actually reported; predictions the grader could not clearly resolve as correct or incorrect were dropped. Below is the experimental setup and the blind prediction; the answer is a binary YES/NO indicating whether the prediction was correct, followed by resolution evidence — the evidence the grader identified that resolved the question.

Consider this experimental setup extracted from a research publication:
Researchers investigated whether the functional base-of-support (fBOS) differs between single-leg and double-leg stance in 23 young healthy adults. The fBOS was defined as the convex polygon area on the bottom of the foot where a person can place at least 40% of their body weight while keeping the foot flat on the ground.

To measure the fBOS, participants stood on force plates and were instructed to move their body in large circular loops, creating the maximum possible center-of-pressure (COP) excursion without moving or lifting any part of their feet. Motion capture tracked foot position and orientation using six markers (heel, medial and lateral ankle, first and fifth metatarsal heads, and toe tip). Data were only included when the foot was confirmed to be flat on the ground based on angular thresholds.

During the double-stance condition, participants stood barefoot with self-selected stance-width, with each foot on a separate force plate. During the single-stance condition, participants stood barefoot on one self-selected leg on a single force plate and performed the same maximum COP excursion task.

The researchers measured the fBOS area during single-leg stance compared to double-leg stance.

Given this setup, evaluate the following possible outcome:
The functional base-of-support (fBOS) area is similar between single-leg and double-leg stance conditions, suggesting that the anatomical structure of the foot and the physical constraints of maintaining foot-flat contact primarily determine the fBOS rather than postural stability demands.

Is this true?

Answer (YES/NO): NO